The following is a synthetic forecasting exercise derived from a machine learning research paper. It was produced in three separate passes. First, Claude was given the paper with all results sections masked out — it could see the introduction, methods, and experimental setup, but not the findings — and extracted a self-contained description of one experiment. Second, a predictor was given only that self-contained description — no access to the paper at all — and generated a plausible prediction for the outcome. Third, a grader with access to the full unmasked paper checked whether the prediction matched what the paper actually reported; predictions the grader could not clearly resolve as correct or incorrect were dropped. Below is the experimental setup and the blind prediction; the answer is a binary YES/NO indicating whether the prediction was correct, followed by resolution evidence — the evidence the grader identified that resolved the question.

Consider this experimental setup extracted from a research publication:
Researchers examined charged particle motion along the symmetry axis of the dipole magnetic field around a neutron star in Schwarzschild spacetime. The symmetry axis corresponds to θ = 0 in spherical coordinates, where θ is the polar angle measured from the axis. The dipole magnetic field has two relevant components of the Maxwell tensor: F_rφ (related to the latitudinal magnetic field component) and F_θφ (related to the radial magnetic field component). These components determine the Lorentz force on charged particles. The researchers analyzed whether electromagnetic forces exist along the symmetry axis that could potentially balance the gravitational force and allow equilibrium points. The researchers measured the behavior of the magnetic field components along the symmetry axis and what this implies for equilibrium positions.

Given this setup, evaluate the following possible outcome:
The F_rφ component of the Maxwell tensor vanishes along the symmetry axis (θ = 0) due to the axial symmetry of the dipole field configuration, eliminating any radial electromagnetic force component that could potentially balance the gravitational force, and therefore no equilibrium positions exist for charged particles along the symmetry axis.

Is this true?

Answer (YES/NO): YES